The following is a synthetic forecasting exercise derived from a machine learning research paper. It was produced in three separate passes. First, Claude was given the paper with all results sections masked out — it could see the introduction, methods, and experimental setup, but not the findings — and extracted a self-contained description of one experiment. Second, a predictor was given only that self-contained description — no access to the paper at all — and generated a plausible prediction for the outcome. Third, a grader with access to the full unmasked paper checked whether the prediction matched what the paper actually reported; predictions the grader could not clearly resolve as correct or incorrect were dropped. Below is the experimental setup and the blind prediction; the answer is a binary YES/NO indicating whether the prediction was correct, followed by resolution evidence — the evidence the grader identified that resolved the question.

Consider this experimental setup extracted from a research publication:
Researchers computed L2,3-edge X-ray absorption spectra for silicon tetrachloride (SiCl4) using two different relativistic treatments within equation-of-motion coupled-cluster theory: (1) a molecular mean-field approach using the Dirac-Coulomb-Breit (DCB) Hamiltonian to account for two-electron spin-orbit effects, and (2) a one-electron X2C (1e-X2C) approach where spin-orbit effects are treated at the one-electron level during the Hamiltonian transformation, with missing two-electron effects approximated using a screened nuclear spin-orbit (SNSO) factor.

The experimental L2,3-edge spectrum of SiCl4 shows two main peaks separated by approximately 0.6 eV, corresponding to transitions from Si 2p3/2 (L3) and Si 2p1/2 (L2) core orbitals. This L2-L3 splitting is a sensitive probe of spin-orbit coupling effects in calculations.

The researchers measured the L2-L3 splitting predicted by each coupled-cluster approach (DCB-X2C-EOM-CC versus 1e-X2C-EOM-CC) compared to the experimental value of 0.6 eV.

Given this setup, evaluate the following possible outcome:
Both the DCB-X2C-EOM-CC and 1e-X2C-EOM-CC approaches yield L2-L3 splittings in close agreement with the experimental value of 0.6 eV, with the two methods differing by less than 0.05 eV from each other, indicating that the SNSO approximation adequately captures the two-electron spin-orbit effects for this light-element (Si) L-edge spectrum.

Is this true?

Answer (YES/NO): NO